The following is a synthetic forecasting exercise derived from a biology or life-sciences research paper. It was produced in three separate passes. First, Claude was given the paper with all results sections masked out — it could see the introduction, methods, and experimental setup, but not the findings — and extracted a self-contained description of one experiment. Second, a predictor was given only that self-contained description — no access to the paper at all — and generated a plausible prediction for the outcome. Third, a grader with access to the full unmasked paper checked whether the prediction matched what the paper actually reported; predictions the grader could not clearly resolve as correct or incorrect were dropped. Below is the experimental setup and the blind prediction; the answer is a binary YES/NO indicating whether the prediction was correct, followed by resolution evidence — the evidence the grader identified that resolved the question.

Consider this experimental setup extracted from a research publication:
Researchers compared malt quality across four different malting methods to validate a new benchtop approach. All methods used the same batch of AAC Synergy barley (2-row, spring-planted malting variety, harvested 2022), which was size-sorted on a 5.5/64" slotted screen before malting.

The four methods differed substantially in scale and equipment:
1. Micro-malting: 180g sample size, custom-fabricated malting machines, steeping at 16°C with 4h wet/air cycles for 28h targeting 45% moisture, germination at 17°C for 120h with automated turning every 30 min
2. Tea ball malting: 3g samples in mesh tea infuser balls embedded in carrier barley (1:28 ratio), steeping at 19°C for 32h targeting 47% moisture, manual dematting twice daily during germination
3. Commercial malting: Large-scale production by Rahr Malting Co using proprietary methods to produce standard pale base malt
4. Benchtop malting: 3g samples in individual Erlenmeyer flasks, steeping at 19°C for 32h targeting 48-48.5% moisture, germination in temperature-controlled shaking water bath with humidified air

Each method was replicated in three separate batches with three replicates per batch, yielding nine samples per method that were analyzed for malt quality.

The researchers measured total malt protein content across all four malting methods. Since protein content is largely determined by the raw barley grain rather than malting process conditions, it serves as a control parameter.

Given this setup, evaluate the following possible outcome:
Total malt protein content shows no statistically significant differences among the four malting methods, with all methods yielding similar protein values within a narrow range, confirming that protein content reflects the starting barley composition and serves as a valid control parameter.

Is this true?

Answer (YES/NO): YES